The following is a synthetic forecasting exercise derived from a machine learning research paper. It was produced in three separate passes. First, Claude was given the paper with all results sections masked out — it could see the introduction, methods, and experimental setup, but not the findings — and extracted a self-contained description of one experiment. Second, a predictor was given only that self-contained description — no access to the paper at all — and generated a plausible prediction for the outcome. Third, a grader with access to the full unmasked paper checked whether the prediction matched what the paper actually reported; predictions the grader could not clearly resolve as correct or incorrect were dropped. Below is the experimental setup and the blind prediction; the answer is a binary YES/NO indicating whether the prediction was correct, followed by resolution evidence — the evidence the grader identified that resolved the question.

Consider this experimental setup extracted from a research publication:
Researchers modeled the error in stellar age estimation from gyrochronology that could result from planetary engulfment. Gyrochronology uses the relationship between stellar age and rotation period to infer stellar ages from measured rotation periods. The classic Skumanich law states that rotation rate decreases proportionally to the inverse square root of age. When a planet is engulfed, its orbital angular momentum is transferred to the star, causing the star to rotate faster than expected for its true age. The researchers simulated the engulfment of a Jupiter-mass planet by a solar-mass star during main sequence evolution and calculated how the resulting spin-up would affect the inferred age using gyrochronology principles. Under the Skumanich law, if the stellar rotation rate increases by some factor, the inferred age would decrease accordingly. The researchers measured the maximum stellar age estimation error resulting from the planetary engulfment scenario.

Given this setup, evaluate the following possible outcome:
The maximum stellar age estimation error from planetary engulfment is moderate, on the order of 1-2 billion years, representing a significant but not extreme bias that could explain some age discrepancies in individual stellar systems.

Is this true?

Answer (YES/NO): YES